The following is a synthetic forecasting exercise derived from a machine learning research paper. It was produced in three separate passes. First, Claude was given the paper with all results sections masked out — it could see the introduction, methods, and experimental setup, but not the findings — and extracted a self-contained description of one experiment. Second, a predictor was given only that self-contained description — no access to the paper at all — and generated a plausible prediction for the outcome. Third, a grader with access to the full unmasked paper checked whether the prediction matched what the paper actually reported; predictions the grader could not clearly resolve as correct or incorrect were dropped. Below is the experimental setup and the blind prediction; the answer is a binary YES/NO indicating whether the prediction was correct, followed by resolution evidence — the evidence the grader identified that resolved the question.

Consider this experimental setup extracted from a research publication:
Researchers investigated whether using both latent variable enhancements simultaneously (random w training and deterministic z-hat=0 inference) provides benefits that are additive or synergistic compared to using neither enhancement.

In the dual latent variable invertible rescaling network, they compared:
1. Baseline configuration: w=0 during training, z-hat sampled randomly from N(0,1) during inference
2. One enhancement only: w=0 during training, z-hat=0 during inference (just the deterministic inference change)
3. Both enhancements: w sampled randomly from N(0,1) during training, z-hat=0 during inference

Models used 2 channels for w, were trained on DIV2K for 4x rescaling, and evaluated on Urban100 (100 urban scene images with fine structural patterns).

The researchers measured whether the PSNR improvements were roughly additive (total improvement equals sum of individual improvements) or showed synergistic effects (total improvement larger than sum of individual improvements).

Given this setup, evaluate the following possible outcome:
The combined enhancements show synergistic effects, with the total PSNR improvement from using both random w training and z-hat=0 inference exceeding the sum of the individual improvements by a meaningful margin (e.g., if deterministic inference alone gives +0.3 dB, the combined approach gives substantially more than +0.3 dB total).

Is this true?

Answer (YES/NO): YES